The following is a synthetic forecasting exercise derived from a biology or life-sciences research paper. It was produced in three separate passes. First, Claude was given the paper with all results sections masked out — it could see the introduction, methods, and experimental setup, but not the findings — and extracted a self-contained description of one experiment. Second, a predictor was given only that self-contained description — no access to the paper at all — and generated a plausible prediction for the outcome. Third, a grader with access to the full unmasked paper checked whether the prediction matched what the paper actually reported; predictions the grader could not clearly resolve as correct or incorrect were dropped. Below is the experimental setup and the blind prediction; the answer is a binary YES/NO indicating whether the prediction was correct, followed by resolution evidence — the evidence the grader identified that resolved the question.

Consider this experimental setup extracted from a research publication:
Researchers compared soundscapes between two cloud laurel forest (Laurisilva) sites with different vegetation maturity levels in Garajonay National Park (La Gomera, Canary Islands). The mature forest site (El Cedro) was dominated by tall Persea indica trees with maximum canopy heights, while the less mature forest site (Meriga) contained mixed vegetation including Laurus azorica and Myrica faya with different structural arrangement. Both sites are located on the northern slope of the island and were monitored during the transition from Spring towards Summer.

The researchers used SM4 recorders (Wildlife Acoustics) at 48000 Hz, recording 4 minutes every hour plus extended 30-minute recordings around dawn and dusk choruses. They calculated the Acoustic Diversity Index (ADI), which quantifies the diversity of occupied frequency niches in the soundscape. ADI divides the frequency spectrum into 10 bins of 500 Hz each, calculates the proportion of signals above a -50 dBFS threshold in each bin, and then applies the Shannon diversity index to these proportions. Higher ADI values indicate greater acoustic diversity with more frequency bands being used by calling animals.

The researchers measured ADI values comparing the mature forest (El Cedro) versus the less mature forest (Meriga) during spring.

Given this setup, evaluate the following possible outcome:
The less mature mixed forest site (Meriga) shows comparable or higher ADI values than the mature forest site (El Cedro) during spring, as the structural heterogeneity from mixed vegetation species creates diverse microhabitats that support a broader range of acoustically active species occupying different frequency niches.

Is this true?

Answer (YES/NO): NO